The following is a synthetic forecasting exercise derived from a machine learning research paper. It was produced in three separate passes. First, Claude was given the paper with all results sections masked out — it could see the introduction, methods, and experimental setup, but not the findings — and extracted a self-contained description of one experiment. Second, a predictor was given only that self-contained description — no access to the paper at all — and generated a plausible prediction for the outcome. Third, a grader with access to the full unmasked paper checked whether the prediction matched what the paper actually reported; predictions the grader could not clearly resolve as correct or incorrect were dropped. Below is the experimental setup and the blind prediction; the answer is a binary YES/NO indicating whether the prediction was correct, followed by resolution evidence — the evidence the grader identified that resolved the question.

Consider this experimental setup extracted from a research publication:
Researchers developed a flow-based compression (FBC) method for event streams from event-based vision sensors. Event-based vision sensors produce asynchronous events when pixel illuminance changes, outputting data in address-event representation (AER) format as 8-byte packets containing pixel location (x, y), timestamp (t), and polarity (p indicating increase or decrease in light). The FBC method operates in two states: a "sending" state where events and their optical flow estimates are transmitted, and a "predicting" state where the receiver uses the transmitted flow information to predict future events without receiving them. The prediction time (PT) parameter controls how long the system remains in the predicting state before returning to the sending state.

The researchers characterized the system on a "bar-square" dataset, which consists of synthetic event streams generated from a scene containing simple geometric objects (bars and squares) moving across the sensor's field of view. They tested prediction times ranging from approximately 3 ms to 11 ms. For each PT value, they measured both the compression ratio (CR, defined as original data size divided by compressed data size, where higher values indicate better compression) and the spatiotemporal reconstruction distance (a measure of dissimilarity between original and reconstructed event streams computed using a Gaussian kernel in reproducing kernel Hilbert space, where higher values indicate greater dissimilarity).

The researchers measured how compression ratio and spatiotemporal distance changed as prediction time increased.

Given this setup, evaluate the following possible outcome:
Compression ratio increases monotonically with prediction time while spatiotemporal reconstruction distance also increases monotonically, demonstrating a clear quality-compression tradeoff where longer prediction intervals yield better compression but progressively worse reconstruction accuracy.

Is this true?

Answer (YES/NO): NO